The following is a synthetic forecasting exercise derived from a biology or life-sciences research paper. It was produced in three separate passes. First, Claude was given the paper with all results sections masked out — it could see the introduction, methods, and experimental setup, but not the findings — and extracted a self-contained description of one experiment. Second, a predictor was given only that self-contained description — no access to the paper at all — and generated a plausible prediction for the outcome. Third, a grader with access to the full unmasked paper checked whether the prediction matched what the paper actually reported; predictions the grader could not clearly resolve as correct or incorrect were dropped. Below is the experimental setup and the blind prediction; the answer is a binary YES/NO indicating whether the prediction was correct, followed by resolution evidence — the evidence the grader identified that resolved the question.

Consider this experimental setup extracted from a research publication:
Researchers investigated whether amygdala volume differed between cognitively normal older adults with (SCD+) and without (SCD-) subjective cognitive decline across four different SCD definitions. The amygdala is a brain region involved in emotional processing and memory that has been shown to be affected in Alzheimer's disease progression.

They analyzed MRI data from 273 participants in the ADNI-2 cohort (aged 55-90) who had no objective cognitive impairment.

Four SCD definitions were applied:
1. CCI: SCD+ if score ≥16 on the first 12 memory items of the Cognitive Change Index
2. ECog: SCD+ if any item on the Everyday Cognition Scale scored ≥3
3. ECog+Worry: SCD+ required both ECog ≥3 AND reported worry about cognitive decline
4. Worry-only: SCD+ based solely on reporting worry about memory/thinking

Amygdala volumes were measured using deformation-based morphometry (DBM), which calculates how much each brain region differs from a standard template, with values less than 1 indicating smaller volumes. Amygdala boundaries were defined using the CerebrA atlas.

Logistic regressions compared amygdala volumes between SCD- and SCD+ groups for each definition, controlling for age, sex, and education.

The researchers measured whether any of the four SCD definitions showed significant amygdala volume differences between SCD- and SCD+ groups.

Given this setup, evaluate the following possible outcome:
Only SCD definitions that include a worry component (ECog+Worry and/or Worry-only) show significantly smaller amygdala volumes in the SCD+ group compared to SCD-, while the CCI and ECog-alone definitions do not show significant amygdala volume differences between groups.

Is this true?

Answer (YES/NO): NO